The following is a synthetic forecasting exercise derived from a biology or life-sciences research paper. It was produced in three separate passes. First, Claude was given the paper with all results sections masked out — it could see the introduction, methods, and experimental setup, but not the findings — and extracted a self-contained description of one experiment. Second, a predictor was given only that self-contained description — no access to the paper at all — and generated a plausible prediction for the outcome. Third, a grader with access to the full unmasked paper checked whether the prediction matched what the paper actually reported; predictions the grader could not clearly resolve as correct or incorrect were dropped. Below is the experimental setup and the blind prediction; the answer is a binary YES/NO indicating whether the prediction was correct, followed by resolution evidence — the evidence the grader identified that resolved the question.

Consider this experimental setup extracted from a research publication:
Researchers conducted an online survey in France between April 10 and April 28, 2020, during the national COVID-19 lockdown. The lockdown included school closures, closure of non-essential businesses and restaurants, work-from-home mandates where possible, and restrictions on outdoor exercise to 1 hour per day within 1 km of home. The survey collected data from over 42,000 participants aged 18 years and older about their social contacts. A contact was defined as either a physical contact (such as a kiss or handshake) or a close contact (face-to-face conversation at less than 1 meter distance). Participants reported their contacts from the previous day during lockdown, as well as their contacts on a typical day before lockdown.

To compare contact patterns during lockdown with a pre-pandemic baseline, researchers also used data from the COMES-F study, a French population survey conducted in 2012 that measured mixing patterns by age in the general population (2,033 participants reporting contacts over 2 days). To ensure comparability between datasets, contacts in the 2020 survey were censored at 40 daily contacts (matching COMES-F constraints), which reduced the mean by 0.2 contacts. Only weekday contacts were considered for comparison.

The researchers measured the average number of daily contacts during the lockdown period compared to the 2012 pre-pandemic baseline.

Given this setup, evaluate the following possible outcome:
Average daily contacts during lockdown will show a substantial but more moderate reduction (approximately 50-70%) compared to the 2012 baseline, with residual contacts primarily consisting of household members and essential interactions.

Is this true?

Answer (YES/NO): YES